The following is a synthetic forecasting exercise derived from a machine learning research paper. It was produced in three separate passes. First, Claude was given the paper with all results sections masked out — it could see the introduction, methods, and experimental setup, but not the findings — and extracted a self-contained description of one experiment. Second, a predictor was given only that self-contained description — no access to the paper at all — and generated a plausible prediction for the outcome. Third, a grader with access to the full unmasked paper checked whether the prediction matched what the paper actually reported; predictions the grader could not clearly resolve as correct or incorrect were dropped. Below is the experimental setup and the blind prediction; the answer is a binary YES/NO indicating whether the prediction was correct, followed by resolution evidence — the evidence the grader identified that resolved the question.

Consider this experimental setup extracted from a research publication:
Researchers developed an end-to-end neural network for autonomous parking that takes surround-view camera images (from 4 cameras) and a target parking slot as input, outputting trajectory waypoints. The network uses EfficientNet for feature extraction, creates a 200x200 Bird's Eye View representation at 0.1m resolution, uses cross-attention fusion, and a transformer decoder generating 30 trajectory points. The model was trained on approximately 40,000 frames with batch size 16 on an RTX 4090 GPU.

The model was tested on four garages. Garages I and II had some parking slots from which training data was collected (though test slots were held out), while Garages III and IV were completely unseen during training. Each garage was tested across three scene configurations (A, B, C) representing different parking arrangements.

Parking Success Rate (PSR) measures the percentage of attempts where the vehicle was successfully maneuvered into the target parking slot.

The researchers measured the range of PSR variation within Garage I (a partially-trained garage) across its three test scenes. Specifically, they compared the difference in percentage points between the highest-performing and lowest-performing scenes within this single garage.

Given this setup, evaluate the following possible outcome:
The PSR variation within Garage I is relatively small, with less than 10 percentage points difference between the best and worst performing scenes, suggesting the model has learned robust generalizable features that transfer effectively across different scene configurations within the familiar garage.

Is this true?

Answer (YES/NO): NO